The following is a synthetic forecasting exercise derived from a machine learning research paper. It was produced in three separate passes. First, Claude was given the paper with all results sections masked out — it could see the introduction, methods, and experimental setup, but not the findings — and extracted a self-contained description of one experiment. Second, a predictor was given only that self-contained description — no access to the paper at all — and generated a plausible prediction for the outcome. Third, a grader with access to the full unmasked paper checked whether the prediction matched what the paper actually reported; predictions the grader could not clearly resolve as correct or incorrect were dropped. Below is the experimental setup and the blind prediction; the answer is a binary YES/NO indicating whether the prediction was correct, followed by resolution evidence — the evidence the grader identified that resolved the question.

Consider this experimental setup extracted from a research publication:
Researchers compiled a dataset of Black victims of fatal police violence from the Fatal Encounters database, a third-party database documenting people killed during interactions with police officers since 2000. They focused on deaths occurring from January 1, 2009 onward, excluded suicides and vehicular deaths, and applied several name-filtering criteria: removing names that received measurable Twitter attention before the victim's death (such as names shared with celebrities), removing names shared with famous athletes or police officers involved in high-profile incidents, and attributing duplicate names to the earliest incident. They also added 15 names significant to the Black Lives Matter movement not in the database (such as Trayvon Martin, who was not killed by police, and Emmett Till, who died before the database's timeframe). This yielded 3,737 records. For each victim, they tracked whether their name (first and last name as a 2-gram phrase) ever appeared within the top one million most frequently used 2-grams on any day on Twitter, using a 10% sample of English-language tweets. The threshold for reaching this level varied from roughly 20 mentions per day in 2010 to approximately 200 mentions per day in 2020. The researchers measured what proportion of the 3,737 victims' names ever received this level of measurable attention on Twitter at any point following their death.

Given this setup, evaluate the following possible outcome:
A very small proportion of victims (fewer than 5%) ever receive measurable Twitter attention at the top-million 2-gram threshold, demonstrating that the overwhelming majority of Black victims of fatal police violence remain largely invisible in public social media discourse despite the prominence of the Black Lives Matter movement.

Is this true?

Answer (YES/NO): NO